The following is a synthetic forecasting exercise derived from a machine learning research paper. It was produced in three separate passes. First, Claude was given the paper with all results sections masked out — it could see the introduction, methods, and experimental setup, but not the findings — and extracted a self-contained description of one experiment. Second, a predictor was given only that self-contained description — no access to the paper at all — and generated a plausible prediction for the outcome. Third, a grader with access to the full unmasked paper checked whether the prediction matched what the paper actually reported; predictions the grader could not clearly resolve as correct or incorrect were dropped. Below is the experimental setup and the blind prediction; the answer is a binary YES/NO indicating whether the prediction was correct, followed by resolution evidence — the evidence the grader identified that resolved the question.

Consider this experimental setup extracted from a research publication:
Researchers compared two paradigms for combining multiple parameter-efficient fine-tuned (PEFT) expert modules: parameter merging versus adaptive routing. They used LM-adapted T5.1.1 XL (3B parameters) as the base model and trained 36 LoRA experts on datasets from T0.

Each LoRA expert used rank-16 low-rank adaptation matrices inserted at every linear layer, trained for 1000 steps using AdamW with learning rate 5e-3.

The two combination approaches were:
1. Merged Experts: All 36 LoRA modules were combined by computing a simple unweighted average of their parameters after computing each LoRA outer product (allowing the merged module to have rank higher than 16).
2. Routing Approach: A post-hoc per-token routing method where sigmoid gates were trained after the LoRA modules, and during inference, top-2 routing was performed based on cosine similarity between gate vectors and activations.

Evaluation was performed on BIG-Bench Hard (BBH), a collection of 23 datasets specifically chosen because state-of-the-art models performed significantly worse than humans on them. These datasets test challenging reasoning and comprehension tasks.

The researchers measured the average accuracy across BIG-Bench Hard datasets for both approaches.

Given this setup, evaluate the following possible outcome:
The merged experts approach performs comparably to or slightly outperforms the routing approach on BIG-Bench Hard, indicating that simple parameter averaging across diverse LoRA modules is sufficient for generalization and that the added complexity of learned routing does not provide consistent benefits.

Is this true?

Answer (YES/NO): YES